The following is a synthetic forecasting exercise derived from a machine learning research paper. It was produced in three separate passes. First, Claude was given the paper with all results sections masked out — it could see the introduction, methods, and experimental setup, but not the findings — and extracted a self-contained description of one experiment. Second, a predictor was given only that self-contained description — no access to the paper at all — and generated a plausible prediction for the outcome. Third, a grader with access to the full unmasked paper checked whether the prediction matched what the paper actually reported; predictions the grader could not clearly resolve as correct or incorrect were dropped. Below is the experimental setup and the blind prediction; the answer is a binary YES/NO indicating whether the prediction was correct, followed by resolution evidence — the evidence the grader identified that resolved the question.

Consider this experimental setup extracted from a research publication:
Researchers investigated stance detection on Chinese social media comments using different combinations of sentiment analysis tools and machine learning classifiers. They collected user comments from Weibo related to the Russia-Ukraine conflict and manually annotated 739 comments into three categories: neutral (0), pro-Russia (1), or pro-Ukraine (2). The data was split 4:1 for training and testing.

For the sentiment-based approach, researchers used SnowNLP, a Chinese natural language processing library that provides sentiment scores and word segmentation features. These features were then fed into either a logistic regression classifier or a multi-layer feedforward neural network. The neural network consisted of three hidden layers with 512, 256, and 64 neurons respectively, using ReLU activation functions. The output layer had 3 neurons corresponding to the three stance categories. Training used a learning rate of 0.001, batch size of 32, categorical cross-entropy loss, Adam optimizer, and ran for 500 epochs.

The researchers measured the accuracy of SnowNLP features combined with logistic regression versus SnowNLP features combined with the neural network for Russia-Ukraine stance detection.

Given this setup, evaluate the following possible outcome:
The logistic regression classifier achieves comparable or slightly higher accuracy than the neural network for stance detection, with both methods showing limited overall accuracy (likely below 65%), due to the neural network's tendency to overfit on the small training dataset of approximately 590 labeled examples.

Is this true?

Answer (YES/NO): NO